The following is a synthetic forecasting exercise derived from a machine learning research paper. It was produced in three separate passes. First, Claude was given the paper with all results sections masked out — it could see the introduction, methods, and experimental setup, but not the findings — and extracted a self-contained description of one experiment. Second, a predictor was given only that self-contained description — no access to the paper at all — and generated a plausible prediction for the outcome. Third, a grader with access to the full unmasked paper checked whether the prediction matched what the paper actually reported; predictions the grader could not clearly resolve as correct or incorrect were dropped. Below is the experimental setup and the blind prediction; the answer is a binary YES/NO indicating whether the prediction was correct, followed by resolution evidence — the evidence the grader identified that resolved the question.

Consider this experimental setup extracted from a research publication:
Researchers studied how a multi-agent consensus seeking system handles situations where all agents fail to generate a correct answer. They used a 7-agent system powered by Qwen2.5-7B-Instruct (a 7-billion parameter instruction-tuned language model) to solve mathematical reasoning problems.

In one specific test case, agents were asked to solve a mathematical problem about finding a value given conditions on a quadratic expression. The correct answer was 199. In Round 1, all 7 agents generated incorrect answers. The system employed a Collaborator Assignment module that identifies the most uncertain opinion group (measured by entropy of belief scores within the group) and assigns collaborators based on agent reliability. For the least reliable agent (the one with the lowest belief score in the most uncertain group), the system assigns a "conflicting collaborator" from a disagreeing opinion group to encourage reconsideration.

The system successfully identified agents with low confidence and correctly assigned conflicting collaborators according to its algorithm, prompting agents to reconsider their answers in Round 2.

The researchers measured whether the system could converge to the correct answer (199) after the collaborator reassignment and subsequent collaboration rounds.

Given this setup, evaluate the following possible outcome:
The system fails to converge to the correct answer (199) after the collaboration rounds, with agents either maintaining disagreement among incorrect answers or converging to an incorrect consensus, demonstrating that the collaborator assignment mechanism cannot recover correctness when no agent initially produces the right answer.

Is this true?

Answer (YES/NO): YES